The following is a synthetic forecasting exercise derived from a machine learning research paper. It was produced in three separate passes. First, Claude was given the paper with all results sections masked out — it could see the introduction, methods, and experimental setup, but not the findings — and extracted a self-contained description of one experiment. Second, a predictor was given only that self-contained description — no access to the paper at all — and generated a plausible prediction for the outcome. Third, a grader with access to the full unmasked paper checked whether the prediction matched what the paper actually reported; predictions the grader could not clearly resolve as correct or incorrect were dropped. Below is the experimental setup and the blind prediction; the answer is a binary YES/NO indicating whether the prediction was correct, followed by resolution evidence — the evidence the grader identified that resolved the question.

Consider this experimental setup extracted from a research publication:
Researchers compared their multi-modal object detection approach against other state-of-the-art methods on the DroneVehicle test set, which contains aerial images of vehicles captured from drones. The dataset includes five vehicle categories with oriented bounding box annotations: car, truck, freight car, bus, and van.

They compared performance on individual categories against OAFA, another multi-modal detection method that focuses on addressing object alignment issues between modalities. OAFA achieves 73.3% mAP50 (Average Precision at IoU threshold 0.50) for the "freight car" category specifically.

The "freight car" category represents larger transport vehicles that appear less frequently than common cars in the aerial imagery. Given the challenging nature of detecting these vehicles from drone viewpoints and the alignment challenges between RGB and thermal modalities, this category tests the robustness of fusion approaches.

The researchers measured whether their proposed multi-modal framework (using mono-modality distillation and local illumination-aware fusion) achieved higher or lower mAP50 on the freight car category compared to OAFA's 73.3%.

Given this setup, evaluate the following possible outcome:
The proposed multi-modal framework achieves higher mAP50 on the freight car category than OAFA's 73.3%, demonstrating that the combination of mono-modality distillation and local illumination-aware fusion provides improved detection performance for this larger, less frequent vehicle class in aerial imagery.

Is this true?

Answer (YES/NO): NO